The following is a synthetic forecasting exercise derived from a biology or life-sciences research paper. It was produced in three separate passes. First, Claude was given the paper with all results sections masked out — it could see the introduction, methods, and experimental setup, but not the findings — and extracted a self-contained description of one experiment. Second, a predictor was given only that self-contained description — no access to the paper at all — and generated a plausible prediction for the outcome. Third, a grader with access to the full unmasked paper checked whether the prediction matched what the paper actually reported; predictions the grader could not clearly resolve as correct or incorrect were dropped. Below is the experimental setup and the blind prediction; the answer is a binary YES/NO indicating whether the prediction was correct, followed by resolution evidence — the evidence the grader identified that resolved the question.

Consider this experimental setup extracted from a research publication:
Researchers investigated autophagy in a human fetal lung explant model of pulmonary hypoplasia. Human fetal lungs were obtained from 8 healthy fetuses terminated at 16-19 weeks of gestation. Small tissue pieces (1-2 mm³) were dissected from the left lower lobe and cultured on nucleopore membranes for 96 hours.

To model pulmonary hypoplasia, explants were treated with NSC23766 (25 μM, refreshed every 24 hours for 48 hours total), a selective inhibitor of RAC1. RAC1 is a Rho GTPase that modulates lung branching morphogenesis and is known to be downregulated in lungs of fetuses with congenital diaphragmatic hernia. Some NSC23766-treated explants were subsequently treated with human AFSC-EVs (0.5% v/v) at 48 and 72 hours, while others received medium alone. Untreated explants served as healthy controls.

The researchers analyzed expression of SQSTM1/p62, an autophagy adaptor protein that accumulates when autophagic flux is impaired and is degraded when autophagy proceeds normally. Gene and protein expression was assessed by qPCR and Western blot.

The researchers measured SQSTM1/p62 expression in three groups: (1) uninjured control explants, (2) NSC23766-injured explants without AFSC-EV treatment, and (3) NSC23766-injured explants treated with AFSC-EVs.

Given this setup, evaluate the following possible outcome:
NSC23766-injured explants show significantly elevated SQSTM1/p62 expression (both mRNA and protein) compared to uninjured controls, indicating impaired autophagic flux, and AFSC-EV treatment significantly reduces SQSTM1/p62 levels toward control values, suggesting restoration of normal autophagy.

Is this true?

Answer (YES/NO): NO